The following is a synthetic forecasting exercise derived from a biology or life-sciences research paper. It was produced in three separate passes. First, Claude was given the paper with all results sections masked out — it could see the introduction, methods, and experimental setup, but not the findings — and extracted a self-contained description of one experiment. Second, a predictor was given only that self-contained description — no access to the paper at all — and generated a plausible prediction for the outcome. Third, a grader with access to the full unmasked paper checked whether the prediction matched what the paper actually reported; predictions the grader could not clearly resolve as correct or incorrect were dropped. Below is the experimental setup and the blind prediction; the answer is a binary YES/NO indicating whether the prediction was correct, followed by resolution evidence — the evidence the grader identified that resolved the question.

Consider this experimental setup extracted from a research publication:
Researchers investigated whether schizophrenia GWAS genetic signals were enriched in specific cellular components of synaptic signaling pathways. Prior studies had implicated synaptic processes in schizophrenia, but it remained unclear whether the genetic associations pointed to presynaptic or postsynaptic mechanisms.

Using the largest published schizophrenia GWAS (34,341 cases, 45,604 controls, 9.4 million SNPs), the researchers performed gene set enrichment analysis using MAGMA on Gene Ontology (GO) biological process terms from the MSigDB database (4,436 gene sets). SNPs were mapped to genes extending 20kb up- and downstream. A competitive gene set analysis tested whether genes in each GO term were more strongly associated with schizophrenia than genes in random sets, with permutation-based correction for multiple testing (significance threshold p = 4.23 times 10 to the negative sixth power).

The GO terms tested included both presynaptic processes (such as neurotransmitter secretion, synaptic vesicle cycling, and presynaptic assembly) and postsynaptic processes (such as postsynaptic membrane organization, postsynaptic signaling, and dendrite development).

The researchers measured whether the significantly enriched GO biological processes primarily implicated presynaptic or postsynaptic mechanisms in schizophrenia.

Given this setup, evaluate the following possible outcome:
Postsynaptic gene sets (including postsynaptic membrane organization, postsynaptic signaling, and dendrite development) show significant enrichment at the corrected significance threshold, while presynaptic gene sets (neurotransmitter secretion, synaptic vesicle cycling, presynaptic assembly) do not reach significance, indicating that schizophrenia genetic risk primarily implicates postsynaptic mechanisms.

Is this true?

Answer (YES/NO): NO